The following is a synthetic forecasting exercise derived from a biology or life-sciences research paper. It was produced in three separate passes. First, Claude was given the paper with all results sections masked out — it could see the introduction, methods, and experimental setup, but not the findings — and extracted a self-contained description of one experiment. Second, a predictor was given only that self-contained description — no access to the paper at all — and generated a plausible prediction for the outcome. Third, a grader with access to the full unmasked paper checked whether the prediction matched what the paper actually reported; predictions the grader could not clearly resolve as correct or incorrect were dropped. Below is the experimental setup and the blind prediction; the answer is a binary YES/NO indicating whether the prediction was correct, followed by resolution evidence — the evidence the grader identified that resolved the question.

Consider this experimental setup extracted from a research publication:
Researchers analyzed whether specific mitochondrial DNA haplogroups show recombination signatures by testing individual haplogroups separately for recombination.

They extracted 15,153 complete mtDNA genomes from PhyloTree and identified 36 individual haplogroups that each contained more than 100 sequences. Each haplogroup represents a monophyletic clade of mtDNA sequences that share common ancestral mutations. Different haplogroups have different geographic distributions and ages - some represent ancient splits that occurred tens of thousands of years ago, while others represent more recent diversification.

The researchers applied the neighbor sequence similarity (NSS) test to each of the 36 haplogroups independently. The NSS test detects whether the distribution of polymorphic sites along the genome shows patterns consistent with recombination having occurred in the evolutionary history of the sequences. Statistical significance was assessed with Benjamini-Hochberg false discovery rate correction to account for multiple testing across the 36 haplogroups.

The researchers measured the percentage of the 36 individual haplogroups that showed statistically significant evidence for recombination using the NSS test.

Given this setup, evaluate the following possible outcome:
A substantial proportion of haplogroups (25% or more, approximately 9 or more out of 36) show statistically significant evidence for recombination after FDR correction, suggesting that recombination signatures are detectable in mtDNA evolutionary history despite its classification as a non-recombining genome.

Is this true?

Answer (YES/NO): YES